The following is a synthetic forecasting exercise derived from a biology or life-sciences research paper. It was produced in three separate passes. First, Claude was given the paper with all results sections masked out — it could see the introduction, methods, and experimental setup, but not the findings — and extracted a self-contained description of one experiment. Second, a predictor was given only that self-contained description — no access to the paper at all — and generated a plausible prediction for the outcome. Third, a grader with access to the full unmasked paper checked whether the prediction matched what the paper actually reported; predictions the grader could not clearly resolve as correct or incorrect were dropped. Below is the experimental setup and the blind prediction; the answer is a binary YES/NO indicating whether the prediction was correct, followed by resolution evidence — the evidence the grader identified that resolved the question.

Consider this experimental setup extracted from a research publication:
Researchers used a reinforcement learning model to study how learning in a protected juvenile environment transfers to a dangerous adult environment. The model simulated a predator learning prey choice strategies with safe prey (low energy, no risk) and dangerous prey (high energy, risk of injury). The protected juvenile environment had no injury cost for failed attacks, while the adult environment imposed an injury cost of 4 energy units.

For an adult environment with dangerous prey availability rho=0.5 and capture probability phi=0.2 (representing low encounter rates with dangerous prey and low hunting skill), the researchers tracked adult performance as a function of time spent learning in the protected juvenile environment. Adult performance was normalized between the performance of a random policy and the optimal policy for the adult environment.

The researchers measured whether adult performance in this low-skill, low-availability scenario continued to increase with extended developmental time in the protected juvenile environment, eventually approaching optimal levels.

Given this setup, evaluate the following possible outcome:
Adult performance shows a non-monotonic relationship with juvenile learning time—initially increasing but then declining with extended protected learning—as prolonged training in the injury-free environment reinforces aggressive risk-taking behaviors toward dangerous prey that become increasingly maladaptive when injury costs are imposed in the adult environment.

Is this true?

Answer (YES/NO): NO